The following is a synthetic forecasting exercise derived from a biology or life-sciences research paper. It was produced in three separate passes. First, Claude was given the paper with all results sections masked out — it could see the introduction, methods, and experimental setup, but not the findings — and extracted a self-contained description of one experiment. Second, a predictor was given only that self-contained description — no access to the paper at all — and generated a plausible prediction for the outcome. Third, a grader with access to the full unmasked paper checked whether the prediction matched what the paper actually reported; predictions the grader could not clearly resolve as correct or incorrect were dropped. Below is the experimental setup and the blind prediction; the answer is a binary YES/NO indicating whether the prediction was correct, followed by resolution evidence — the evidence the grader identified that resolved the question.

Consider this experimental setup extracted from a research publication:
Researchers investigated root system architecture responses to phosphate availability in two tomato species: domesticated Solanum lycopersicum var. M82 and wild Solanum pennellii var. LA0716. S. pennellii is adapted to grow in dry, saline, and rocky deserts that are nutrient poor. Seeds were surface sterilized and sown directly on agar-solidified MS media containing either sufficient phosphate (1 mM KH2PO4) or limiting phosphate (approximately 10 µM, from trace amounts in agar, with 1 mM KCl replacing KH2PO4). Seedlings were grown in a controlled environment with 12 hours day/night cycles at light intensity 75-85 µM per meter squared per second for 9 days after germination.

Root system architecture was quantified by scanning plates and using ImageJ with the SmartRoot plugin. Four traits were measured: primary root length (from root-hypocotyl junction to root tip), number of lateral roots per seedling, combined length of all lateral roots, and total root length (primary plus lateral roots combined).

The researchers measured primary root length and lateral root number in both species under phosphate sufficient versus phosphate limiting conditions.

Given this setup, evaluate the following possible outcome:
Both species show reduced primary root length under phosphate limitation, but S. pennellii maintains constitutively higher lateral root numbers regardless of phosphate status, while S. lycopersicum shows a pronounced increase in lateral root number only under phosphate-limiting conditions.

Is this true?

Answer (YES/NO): NO